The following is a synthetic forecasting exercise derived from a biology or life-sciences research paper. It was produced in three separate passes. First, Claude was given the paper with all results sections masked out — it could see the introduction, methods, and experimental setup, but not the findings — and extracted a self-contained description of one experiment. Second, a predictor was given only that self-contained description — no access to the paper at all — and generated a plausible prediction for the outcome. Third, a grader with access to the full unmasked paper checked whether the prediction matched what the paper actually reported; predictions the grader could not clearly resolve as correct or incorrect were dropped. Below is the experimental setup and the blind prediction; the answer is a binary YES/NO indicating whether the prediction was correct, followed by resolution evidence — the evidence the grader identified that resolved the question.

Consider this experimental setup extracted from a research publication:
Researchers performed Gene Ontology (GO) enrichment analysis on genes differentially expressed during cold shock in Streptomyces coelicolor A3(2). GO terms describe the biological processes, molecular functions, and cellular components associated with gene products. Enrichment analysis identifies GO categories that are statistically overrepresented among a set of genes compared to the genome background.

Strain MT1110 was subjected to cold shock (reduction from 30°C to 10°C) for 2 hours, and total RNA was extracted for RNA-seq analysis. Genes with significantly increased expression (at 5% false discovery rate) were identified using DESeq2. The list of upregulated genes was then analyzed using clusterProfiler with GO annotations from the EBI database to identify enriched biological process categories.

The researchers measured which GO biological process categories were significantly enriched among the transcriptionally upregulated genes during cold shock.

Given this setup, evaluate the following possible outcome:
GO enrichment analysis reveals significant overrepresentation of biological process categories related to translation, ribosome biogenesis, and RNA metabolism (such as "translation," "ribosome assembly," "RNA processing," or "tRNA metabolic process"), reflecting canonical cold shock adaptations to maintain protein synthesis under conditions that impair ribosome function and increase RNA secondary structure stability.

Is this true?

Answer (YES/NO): NO